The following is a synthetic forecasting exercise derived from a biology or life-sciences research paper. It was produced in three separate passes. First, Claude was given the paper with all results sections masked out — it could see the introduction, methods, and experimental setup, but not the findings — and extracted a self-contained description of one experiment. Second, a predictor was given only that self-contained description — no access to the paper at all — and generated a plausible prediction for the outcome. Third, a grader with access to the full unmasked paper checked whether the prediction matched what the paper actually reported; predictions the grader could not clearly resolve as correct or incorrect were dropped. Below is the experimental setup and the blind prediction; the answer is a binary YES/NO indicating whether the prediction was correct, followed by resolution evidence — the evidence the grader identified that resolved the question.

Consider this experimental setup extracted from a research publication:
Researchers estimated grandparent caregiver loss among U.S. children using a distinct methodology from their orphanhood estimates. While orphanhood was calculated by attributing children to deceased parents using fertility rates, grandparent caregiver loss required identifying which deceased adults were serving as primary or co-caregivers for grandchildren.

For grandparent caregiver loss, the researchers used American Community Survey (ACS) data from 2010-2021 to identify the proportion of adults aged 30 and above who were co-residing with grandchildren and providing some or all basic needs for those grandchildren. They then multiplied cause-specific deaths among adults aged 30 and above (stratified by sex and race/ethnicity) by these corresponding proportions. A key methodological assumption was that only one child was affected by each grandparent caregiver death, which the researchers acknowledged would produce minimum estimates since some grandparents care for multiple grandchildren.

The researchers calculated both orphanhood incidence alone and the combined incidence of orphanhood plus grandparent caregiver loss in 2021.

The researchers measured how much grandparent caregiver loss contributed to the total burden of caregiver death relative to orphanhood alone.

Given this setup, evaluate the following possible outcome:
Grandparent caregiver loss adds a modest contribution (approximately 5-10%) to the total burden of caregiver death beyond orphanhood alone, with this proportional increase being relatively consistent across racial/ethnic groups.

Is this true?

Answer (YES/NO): NO